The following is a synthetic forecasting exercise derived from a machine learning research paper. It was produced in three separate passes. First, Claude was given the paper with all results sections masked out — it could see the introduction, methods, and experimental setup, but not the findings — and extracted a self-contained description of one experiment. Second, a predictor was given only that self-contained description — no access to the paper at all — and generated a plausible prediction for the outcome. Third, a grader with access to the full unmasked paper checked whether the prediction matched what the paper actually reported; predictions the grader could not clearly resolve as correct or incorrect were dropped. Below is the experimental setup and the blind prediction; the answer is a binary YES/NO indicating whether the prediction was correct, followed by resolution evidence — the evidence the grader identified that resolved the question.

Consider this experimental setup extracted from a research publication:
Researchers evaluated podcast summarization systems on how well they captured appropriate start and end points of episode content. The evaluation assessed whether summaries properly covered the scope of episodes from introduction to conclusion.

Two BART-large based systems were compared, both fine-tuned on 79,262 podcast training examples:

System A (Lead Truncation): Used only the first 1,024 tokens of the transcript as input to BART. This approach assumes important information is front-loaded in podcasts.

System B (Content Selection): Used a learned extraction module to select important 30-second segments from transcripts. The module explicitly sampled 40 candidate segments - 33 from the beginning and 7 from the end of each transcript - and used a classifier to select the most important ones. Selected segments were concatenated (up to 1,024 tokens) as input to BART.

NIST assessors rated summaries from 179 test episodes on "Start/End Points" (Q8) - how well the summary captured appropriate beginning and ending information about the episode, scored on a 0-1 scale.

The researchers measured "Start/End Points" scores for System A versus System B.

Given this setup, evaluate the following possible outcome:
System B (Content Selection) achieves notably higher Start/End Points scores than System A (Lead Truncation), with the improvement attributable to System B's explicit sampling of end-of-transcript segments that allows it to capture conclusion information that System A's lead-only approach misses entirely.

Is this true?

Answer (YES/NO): NO